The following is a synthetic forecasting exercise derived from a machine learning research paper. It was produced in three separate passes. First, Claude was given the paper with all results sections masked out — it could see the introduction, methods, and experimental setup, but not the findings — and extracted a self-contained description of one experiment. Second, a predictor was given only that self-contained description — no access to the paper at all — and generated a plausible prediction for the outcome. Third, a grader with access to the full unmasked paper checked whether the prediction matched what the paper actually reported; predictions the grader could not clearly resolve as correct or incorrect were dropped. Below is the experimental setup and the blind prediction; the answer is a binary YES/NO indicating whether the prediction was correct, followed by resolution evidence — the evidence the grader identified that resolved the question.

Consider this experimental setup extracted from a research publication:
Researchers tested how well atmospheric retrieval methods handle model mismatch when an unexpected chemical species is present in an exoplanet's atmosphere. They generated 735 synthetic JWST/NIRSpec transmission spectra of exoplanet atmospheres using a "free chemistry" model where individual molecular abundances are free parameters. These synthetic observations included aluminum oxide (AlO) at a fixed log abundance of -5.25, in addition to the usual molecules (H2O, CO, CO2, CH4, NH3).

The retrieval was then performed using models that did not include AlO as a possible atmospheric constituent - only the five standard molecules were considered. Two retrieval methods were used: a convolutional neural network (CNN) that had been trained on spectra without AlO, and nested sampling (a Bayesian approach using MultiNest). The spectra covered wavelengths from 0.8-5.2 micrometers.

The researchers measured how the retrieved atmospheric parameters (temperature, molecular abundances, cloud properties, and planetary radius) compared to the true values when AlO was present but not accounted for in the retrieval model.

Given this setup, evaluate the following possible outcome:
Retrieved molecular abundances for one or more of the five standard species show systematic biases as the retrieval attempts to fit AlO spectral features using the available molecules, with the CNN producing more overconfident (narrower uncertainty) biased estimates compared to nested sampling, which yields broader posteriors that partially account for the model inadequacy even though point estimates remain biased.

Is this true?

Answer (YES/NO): NO